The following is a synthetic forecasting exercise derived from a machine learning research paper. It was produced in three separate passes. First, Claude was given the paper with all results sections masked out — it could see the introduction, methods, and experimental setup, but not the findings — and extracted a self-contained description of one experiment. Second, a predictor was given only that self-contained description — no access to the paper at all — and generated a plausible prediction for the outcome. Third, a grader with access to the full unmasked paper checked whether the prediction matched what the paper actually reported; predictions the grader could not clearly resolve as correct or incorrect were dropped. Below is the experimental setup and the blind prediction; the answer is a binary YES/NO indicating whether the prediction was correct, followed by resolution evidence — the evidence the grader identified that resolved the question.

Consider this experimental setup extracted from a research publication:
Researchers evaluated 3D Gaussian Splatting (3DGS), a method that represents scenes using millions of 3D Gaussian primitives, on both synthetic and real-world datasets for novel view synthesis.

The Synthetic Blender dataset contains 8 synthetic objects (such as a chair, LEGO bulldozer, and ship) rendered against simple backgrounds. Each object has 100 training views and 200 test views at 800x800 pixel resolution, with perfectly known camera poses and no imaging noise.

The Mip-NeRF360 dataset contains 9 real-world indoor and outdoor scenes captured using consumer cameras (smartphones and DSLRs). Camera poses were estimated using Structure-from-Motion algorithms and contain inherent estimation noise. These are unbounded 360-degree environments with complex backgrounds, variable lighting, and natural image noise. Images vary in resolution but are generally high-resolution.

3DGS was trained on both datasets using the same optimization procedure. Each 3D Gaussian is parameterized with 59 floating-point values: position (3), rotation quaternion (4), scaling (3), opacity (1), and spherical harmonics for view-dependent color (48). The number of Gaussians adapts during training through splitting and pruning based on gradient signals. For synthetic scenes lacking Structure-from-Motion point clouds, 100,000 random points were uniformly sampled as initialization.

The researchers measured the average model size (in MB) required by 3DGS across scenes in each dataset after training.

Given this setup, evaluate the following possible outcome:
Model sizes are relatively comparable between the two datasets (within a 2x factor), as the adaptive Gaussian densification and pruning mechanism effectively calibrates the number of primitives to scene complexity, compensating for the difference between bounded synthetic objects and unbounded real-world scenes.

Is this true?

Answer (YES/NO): NO